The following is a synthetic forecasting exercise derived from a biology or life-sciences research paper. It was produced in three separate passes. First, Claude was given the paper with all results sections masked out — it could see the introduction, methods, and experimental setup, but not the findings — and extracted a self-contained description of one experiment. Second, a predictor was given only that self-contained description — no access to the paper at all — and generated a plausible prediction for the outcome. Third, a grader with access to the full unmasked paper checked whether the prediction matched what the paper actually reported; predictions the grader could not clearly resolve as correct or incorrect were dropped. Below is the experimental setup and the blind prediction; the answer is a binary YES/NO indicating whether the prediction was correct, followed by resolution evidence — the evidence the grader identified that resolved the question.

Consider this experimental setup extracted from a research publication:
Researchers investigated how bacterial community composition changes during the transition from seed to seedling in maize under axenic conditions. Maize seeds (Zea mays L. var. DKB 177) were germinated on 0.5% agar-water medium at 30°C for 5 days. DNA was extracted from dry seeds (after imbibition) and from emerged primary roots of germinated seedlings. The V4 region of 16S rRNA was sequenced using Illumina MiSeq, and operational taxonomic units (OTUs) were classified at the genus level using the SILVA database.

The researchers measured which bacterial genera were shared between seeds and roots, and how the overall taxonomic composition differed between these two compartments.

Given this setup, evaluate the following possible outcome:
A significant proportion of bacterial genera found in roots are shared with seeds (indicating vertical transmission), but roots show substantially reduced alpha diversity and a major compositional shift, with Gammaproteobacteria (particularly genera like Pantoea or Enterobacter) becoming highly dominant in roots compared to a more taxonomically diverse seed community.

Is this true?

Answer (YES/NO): NO